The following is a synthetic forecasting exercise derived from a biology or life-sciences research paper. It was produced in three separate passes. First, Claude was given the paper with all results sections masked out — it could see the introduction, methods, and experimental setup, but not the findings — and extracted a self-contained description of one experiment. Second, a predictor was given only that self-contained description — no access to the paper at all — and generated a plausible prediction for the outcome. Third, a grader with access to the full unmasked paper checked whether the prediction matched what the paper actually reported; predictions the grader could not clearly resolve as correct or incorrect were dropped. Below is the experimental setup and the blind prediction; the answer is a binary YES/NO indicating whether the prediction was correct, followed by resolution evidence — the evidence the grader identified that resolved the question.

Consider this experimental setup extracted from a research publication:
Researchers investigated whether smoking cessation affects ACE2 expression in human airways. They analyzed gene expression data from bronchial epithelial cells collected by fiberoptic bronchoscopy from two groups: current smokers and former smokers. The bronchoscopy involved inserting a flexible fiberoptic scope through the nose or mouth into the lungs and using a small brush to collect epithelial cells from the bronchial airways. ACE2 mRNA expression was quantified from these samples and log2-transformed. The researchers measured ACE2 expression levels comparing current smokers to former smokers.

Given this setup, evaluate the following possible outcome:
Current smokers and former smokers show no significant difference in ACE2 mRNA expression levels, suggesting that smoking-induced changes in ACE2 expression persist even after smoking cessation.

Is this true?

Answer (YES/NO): NO